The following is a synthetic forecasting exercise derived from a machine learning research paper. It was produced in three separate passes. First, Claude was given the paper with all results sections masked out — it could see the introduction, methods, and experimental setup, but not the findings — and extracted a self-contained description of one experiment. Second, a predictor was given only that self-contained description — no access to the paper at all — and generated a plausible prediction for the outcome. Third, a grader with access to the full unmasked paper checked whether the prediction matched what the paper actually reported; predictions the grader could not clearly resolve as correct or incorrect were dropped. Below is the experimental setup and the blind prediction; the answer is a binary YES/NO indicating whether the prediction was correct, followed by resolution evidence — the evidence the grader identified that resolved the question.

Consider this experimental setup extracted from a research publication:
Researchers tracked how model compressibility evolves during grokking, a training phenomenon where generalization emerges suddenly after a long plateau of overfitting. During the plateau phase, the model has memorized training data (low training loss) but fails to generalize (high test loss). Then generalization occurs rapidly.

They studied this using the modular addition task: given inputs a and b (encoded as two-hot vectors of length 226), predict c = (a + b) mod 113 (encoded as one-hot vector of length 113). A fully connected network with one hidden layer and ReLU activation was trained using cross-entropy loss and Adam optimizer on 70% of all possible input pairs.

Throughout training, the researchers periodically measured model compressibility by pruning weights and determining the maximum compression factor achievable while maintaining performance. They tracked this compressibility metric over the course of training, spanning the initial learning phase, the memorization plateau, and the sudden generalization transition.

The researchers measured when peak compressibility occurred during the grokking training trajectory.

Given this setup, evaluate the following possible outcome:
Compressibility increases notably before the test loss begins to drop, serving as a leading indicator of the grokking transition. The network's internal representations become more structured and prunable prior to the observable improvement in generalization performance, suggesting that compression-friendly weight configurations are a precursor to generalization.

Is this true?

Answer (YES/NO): NO